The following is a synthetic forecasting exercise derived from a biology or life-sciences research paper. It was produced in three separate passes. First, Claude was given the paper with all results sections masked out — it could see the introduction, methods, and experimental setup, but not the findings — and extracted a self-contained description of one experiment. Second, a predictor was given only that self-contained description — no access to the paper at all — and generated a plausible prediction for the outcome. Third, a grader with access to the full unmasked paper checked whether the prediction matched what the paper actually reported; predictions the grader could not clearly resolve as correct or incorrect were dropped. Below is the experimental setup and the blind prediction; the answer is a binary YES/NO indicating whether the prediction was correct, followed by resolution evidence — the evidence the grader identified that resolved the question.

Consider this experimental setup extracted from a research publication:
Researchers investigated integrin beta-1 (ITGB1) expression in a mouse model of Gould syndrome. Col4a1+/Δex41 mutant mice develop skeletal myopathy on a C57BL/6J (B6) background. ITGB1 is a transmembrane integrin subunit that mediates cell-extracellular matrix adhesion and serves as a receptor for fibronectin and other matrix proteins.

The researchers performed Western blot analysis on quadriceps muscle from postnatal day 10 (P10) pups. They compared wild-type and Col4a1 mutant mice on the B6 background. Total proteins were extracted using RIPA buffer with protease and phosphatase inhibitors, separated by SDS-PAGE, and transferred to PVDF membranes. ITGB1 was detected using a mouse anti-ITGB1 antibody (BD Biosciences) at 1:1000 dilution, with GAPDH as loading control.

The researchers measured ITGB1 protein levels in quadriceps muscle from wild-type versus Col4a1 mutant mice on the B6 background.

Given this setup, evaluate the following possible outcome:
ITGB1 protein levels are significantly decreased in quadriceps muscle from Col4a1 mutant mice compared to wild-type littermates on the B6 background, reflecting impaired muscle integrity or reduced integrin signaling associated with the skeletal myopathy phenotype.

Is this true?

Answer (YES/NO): NO